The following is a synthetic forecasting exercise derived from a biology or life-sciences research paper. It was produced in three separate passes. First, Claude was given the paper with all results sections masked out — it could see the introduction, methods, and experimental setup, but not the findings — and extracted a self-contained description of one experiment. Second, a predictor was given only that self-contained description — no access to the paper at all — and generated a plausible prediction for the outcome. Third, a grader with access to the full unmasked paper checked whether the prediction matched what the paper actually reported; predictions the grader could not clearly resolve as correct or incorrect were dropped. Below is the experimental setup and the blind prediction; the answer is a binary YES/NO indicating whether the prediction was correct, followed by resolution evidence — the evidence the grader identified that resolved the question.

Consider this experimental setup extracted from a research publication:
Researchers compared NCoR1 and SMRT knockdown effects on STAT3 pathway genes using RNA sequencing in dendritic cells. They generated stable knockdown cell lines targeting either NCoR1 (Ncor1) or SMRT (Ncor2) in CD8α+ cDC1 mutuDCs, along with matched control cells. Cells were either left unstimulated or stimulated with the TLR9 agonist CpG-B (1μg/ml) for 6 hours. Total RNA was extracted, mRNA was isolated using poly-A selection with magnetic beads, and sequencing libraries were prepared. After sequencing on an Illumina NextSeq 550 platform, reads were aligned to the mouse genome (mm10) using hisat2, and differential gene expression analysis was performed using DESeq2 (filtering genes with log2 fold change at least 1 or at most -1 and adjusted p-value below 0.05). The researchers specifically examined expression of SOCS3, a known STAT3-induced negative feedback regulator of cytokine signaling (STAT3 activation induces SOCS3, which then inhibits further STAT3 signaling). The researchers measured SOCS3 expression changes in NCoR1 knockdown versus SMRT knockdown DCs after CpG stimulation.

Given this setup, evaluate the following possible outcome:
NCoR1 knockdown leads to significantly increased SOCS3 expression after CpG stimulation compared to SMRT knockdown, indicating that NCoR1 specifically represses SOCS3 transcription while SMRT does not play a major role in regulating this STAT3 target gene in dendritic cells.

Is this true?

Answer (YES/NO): NO